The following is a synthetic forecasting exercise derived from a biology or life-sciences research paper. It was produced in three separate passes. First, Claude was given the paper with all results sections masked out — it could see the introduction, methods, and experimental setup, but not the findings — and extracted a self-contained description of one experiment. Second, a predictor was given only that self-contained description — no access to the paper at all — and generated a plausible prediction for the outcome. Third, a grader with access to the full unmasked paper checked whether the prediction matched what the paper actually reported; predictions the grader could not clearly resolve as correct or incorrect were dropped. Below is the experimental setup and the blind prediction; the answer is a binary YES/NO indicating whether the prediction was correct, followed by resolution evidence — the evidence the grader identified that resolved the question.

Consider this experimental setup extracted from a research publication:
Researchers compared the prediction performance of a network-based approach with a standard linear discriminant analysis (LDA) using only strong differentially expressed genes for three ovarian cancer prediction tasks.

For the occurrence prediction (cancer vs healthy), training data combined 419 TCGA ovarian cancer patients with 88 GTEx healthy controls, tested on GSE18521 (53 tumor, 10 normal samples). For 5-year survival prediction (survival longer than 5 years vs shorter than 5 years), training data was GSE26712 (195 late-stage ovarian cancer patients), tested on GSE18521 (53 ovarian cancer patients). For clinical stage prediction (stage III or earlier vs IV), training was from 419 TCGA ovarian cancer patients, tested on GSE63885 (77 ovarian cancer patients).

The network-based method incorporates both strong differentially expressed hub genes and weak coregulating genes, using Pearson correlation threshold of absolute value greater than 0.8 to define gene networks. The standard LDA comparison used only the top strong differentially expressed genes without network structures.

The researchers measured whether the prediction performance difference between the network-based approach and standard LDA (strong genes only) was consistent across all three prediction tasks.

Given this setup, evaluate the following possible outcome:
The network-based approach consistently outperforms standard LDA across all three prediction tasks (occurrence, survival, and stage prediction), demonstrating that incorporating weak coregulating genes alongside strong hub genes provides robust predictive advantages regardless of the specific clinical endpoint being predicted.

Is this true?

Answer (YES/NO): NO